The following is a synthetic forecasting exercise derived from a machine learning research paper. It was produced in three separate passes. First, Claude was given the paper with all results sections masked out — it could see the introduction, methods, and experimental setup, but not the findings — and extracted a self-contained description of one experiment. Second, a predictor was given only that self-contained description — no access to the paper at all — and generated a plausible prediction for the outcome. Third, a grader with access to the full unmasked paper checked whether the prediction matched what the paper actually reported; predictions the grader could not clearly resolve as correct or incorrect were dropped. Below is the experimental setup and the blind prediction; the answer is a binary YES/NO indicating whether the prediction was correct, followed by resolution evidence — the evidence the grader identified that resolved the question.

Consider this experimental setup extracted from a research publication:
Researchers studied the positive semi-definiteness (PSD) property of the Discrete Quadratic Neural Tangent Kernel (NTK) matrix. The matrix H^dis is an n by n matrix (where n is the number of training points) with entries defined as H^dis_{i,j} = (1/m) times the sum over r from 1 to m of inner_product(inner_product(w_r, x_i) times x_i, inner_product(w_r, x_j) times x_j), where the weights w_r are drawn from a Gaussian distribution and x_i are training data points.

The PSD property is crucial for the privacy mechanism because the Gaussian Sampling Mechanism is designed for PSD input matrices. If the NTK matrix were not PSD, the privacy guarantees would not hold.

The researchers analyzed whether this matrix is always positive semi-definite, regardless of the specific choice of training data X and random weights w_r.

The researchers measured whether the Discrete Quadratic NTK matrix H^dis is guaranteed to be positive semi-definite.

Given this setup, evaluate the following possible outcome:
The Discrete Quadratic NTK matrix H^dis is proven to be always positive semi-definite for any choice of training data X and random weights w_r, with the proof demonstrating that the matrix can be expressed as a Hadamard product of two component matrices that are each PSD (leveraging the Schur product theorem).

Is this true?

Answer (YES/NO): NO